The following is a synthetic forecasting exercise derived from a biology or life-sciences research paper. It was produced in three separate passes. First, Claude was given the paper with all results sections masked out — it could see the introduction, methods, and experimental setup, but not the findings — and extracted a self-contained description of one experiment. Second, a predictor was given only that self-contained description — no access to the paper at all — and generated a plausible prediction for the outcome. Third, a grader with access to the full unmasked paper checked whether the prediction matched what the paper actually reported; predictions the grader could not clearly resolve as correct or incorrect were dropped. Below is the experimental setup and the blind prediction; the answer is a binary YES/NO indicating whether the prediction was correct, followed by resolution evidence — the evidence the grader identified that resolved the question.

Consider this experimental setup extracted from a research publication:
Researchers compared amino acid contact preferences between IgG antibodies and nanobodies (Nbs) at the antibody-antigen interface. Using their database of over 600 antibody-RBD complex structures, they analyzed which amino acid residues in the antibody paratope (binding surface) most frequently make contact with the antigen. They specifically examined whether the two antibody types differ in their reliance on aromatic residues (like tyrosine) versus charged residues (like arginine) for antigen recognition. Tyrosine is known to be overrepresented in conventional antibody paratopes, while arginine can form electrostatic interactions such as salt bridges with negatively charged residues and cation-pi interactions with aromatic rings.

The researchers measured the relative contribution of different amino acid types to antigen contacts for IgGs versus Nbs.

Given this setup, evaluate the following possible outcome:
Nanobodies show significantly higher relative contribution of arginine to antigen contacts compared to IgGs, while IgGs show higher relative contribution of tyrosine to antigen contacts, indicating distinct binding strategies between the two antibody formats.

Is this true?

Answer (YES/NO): YES